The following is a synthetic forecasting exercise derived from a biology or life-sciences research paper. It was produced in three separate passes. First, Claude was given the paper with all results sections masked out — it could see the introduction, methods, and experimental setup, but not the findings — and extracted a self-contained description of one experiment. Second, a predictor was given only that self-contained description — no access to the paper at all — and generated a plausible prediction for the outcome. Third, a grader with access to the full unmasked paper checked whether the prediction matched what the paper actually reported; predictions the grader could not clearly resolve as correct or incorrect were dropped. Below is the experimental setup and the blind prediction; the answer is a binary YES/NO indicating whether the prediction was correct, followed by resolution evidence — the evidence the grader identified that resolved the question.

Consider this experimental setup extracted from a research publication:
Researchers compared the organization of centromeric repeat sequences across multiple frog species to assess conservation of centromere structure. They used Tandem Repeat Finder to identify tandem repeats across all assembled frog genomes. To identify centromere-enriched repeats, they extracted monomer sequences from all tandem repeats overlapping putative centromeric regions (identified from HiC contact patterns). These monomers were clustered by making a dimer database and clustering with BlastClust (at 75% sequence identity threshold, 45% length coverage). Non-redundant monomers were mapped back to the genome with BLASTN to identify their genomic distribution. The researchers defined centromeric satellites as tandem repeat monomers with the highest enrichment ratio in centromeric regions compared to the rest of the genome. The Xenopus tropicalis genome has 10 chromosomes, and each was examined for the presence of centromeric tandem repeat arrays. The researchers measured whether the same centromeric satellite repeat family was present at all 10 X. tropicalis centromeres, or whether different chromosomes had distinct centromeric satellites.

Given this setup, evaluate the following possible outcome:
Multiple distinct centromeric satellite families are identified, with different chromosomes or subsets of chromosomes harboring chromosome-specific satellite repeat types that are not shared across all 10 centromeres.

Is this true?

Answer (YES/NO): NO